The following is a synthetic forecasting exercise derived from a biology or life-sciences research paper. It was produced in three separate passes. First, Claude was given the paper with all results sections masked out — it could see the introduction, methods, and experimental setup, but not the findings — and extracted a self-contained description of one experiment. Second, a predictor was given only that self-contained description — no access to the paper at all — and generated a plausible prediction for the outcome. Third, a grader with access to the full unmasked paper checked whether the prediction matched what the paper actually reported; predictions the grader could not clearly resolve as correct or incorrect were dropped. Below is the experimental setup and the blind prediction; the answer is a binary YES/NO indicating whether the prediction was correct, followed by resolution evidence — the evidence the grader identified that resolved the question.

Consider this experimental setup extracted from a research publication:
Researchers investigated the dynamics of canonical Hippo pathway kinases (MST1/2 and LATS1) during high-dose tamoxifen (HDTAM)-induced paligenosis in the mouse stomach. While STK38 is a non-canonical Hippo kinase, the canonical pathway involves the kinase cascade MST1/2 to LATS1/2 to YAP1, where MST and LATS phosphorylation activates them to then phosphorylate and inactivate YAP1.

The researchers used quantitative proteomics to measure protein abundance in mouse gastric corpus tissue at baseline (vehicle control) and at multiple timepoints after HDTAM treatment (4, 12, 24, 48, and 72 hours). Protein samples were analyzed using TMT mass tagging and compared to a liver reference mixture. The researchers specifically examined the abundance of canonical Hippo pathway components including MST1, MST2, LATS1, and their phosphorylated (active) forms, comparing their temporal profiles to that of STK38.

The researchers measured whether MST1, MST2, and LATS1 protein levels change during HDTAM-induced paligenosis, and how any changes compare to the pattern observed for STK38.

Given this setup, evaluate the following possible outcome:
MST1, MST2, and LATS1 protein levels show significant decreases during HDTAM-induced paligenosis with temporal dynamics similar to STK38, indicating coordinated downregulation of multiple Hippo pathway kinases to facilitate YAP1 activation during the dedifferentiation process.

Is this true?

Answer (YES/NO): NO